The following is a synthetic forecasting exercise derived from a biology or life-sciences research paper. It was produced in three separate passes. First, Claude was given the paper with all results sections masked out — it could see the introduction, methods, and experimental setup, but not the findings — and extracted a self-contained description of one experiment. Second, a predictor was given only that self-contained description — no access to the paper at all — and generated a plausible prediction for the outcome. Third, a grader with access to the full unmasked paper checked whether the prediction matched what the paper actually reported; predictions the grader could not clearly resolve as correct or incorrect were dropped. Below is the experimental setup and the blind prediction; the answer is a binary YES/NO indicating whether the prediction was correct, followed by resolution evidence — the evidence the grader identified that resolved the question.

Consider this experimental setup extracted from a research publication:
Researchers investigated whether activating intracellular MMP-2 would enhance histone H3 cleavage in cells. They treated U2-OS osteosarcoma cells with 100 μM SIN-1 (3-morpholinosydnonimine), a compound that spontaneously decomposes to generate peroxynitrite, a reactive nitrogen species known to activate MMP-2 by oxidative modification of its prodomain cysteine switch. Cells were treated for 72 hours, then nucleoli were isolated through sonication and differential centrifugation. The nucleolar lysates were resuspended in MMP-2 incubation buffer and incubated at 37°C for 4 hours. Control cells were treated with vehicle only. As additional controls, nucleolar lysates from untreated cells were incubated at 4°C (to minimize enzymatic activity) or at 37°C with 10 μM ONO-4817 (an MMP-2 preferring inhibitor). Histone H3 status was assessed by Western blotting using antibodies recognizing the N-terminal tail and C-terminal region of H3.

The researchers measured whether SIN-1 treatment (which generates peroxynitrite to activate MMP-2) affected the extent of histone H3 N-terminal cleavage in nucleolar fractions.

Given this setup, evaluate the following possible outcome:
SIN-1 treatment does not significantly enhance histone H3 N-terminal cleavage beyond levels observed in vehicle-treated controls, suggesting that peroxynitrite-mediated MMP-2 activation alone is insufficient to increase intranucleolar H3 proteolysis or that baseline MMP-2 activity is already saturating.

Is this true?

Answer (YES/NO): NO